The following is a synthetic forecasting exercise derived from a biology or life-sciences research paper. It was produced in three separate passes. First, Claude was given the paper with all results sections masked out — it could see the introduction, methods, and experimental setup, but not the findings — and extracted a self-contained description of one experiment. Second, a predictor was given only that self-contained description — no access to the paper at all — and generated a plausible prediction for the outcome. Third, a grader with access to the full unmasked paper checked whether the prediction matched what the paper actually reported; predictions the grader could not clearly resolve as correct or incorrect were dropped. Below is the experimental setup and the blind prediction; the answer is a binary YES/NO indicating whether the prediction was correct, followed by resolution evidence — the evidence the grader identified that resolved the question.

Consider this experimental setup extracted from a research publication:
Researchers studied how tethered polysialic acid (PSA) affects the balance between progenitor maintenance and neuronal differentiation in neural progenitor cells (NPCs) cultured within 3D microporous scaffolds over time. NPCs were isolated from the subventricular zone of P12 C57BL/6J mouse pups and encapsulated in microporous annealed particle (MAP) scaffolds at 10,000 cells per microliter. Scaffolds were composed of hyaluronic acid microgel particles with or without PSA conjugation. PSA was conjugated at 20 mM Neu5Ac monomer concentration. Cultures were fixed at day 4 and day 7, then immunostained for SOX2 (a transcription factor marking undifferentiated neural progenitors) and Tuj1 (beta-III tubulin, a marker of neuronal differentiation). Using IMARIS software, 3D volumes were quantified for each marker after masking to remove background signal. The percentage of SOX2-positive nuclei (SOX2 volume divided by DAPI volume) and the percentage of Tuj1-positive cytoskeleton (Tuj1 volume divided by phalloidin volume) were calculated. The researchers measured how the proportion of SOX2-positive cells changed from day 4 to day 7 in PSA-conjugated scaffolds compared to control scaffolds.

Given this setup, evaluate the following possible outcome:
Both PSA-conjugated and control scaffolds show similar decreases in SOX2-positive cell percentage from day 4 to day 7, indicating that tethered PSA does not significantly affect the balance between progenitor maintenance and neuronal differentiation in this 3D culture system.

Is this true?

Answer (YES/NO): NO